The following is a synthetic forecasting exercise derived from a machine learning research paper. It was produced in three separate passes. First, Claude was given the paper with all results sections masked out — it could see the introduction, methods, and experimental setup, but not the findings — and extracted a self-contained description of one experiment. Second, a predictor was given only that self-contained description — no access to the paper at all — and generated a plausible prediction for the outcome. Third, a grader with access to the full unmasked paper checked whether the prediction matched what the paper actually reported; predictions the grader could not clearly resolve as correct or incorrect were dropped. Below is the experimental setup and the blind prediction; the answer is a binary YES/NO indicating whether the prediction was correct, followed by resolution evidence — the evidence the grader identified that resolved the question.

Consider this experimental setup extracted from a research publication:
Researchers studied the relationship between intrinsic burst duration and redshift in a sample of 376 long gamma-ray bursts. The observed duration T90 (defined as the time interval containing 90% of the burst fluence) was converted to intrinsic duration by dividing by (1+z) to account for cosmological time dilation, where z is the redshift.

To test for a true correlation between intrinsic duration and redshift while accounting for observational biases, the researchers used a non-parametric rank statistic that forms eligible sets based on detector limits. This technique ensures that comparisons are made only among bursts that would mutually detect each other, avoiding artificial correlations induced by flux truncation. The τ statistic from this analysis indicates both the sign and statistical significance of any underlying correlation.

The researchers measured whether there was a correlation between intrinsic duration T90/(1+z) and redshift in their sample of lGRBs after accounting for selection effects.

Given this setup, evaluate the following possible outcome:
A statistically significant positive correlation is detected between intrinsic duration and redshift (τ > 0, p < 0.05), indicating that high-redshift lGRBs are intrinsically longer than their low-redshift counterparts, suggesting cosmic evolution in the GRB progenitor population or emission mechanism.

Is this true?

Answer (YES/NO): NO